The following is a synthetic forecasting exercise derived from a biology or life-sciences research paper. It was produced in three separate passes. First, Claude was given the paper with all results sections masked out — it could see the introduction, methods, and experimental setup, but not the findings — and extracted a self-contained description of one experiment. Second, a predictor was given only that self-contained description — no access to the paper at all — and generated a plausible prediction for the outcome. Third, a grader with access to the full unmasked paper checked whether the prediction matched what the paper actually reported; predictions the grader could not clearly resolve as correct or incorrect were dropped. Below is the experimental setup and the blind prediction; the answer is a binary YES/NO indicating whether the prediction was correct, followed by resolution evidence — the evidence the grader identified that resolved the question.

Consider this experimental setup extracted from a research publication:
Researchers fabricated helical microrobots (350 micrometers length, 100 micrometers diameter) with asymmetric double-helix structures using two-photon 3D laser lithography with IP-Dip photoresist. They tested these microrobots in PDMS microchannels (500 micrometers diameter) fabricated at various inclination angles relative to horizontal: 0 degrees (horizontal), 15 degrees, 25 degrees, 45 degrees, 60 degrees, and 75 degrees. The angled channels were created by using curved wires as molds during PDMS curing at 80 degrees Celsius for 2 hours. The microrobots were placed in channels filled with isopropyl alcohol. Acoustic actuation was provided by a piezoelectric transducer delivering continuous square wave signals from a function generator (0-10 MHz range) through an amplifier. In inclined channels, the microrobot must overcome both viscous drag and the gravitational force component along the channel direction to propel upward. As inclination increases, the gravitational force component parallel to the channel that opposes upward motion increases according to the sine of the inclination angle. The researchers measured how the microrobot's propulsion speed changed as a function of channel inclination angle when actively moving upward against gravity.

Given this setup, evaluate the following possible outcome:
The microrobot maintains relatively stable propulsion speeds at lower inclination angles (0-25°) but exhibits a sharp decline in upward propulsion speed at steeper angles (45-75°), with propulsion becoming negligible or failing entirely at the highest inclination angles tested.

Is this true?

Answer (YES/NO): NO